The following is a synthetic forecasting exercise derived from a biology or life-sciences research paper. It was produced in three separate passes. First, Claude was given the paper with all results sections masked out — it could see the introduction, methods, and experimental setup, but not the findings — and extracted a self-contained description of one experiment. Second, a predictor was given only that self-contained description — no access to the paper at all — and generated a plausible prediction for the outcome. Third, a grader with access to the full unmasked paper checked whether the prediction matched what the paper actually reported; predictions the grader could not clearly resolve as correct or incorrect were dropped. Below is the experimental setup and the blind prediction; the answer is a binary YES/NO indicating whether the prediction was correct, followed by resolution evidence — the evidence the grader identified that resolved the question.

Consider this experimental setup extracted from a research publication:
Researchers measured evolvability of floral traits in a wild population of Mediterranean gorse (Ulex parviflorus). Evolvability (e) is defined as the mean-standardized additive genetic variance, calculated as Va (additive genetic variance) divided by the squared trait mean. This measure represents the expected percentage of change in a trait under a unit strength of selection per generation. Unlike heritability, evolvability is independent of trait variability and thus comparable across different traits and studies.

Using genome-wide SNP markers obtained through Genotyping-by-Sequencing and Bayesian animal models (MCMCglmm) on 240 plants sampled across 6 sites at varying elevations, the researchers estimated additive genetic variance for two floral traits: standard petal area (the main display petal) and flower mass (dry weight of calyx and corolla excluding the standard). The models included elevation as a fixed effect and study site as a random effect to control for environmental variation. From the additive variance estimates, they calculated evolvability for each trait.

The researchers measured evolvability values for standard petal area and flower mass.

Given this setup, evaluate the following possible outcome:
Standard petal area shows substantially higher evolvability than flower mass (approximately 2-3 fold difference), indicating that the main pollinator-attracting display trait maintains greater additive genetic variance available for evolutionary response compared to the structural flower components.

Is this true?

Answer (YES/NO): NO